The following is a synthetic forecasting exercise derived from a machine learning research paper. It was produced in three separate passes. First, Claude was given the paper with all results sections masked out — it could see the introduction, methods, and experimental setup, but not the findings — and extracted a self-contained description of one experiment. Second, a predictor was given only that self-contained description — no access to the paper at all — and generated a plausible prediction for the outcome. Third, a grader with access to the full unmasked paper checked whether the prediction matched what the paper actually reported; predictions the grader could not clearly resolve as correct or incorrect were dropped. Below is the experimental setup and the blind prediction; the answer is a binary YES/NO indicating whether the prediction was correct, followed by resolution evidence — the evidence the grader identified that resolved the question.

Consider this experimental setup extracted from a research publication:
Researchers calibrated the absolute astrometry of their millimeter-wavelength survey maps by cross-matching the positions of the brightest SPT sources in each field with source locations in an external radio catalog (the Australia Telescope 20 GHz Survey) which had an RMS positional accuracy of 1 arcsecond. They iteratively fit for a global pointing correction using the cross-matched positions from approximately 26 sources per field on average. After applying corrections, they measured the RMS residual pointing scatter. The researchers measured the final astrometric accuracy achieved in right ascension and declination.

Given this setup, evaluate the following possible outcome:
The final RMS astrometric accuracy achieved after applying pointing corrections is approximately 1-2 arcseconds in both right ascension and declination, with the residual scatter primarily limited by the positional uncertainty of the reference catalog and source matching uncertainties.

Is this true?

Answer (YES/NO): NO